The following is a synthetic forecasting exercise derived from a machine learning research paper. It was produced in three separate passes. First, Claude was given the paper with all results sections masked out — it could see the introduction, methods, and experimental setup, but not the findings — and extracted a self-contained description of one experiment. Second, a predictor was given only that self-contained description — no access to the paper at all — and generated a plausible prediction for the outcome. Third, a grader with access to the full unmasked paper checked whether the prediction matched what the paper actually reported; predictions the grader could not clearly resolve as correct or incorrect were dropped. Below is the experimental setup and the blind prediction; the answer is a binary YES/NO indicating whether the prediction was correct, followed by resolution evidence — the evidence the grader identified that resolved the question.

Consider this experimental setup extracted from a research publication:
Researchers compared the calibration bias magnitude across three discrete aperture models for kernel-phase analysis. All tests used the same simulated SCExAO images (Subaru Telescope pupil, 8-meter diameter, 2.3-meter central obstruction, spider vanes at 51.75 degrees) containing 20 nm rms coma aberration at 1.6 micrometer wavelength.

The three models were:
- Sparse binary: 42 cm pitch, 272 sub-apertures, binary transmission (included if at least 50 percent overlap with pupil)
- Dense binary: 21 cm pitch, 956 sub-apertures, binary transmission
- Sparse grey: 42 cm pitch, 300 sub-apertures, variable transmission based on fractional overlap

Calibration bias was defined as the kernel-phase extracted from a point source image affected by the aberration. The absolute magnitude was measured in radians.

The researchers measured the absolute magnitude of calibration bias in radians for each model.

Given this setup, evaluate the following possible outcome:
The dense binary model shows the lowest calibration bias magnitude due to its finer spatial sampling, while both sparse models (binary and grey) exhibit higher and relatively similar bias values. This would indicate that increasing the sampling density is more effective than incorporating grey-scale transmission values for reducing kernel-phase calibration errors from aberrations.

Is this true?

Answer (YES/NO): NO